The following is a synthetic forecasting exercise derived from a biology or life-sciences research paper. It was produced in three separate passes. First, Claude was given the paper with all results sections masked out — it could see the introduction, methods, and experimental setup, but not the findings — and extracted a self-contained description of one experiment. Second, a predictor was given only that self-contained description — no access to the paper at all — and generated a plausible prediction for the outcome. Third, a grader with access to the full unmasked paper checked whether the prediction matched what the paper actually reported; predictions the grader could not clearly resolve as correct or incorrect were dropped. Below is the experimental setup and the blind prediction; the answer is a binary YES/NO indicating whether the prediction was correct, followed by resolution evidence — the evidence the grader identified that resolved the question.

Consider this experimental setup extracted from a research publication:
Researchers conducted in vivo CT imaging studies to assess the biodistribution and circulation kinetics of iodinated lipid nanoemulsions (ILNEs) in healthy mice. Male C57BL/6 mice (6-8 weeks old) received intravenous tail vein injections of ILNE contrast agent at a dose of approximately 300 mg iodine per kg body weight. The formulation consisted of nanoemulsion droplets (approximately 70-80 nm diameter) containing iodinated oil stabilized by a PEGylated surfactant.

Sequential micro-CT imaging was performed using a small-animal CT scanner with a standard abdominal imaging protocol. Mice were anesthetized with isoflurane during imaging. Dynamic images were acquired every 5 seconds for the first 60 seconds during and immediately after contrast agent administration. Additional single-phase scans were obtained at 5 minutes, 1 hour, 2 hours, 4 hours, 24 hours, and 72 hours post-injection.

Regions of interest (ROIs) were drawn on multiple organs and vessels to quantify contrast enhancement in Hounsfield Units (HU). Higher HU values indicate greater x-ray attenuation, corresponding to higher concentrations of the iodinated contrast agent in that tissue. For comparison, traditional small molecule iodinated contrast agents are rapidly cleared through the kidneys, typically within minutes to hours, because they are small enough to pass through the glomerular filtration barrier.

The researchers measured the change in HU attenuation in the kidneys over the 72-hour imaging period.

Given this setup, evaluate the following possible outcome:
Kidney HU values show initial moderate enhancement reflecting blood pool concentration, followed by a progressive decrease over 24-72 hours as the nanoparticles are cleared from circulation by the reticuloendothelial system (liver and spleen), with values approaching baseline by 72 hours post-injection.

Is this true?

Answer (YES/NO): NO